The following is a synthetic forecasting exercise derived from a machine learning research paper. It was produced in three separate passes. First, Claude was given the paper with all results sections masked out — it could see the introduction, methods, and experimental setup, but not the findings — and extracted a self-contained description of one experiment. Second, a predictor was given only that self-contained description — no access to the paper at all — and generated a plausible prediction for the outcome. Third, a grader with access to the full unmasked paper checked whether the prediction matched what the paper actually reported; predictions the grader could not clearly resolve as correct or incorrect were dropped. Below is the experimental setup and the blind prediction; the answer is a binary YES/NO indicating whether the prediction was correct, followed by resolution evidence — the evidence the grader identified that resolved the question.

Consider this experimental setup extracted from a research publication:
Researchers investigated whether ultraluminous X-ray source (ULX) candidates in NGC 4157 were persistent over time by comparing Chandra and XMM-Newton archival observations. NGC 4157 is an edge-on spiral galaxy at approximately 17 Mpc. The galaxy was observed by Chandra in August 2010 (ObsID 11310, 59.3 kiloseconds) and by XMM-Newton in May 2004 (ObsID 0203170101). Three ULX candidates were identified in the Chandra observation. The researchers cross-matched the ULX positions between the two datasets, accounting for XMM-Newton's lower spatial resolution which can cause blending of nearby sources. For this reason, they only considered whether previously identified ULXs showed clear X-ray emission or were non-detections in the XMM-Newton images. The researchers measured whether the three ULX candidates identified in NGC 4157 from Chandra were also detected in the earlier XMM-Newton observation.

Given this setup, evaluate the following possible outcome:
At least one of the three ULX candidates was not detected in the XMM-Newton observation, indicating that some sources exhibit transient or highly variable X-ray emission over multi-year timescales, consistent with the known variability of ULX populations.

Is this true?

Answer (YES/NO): NO